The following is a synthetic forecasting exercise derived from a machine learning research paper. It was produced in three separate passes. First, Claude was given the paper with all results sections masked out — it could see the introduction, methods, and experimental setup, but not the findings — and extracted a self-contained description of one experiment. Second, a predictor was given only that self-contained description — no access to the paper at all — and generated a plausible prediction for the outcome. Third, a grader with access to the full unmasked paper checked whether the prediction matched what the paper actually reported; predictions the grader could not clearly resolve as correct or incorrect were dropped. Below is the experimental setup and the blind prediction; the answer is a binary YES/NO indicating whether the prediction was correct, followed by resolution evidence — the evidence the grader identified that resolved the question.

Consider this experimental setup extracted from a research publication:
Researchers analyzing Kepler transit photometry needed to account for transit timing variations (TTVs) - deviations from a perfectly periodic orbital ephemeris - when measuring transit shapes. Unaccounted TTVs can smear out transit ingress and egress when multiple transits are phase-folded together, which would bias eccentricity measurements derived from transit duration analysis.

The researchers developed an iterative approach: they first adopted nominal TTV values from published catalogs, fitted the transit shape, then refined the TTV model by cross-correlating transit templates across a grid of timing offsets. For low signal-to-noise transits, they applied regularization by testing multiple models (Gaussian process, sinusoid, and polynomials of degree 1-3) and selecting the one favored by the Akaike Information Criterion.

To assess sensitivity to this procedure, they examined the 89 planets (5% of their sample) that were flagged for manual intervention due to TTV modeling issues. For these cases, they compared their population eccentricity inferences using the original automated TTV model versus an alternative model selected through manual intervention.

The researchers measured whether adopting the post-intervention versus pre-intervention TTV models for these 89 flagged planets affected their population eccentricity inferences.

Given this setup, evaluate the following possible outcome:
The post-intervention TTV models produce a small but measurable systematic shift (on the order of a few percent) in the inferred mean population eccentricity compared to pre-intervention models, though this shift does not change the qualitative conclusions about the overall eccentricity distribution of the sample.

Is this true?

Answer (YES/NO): NO